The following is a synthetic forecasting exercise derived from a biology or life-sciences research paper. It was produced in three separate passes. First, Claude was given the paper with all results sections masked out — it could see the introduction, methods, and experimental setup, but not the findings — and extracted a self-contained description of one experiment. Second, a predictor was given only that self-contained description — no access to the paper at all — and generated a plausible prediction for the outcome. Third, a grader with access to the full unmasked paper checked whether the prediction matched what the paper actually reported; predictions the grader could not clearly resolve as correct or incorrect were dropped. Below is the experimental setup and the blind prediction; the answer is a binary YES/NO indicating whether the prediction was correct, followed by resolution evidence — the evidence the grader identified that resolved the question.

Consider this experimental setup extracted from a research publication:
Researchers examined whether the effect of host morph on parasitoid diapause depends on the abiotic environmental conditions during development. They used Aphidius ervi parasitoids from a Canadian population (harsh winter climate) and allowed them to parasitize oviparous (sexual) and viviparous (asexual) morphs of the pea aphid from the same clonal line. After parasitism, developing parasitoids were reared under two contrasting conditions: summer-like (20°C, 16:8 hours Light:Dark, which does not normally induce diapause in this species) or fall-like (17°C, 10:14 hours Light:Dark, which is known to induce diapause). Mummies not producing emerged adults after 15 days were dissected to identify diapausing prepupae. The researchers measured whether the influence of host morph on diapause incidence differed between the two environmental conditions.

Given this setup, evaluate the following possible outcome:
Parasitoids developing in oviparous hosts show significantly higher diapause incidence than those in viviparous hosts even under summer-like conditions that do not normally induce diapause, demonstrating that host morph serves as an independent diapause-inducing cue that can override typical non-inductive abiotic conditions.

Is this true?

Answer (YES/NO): YES